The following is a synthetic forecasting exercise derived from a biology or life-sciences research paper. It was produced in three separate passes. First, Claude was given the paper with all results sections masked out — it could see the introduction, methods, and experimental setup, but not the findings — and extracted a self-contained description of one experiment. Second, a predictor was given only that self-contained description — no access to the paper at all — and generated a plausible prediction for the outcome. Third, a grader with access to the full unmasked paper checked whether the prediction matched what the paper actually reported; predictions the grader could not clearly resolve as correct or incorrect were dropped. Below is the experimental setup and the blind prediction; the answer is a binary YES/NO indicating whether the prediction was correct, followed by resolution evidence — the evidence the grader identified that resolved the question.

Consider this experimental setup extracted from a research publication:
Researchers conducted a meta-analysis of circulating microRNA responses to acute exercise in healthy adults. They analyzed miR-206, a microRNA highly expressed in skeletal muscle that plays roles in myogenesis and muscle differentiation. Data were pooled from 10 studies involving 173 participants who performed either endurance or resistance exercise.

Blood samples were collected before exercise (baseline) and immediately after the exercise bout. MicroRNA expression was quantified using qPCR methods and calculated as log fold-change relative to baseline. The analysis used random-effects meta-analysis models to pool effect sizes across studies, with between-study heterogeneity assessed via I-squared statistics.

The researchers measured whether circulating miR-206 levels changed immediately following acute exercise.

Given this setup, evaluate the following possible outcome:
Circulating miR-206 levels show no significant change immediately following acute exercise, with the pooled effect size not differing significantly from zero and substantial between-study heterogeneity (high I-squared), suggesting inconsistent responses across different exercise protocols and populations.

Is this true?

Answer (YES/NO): NO